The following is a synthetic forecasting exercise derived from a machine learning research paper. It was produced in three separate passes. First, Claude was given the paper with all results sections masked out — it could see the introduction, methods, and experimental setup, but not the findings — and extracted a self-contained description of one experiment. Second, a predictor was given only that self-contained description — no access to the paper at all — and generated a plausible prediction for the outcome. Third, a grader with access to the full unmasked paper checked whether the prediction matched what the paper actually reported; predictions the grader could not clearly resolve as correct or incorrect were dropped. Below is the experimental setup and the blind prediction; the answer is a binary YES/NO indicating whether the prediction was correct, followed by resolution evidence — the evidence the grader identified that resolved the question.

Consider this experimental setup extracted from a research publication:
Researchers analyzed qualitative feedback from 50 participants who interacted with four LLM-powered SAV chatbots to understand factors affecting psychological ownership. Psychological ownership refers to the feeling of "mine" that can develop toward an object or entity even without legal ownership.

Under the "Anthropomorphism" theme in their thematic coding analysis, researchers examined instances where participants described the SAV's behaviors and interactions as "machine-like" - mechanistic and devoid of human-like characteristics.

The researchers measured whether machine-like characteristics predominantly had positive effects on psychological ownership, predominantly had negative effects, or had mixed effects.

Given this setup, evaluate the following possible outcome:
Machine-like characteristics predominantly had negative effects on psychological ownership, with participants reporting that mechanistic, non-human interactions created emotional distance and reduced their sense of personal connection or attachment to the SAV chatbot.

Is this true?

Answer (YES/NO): YES